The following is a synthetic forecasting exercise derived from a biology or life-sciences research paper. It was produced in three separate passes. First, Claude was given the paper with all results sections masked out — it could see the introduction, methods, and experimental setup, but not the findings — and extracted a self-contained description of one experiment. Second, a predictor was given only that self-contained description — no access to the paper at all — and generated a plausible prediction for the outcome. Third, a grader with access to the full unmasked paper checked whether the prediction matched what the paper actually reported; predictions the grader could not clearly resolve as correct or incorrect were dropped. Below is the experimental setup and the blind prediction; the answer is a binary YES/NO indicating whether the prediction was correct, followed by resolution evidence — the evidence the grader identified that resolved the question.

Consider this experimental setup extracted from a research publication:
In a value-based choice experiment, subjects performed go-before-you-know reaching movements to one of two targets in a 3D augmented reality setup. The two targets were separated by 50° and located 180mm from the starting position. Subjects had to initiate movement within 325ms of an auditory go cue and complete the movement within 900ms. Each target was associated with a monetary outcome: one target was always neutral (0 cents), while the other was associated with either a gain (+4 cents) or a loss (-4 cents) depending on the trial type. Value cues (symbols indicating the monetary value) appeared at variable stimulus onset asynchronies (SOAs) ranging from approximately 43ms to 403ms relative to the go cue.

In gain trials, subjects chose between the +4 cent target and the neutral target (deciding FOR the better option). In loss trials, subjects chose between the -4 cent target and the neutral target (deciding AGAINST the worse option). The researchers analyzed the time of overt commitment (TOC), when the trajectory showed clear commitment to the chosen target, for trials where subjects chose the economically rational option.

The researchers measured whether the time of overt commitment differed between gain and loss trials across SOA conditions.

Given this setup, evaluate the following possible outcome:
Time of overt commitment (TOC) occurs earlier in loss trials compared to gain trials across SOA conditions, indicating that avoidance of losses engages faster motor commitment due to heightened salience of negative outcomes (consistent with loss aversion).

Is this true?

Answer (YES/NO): NO